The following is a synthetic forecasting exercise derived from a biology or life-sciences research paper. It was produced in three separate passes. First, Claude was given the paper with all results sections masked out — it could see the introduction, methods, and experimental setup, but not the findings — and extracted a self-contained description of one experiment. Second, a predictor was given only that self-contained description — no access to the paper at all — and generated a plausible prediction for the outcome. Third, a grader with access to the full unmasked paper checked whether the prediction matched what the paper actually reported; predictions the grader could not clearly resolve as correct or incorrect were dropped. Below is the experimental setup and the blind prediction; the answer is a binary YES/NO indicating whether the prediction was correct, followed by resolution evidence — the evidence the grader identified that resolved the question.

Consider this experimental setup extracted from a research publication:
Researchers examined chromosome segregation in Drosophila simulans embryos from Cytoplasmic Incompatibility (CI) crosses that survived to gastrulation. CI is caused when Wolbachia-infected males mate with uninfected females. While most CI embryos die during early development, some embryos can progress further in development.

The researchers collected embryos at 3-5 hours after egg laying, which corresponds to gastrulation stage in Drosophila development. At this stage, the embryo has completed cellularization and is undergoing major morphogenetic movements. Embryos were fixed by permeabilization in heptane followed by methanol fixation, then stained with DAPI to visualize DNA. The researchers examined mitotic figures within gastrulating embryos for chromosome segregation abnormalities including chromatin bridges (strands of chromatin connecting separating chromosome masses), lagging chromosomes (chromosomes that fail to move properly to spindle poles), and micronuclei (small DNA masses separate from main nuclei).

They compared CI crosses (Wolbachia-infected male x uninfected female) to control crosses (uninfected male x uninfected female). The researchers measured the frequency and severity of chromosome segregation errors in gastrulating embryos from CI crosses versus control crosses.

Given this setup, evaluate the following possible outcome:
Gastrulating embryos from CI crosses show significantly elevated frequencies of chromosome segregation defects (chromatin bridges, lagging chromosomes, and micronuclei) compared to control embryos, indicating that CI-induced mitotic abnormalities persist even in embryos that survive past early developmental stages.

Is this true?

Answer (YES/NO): YES